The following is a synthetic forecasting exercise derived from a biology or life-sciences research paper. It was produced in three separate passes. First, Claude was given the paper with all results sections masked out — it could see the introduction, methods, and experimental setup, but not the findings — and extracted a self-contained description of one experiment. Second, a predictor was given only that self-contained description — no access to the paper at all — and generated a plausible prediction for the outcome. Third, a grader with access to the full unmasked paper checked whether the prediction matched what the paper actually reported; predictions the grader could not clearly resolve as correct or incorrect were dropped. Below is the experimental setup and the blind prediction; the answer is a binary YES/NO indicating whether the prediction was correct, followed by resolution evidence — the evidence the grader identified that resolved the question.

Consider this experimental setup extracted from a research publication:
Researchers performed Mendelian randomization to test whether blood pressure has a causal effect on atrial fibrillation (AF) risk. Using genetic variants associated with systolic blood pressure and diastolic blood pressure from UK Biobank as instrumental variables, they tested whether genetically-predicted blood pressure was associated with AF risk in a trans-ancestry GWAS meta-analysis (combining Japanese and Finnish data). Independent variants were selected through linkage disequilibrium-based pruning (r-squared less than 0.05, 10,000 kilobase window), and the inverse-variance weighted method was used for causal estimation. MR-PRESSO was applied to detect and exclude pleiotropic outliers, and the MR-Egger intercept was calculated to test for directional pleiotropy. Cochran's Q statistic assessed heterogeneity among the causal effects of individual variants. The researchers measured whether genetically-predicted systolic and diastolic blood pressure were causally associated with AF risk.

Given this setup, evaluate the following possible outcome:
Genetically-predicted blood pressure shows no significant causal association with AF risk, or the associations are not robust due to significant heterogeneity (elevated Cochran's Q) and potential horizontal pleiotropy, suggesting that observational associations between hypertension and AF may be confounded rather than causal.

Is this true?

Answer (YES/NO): NO